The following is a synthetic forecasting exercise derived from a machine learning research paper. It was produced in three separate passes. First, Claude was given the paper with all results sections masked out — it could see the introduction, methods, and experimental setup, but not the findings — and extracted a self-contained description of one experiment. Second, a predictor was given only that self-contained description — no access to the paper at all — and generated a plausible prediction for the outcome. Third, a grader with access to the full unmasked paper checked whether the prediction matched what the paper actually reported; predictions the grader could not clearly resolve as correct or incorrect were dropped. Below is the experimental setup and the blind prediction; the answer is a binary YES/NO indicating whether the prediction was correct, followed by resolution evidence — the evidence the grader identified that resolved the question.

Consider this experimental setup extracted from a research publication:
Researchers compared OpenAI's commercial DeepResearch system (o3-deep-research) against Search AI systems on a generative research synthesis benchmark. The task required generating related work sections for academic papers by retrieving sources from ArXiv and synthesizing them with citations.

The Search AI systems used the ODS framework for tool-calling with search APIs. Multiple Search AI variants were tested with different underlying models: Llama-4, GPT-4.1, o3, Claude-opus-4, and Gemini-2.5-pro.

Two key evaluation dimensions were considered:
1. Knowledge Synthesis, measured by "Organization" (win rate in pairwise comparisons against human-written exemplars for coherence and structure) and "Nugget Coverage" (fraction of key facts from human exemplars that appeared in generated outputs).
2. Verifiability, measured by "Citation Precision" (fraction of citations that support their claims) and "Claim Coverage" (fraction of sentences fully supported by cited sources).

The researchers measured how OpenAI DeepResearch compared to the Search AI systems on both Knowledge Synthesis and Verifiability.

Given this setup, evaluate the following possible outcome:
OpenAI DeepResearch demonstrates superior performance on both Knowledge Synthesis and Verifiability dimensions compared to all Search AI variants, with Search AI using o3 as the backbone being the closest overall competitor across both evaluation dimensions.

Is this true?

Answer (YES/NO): NO